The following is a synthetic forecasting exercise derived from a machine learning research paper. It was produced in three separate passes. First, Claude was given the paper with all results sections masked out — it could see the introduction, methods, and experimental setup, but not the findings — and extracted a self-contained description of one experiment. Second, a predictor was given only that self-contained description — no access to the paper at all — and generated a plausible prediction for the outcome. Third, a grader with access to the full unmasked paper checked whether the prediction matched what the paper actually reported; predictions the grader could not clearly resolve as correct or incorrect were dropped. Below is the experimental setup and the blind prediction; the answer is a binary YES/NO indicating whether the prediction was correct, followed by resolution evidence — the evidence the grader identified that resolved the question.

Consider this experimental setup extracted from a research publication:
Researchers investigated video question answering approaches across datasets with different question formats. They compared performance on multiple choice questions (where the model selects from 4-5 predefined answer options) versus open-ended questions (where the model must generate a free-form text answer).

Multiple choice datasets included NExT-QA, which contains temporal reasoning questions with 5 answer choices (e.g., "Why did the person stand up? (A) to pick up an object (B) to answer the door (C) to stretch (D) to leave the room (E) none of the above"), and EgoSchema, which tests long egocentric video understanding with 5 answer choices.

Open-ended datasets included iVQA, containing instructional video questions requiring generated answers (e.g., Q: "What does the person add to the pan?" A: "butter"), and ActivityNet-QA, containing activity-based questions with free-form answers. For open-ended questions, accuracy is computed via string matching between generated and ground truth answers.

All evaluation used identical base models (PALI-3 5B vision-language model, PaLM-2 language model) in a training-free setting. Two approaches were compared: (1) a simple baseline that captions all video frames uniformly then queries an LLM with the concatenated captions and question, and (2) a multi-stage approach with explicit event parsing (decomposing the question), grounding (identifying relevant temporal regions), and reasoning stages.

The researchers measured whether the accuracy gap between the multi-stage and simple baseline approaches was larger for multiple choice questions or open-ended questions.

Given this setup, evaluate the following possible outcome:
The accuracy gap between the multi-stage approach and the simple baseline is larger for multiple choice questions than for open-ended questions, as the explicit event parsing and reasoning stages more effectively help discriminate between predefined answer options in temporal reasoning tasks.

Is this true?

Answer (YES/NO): NO